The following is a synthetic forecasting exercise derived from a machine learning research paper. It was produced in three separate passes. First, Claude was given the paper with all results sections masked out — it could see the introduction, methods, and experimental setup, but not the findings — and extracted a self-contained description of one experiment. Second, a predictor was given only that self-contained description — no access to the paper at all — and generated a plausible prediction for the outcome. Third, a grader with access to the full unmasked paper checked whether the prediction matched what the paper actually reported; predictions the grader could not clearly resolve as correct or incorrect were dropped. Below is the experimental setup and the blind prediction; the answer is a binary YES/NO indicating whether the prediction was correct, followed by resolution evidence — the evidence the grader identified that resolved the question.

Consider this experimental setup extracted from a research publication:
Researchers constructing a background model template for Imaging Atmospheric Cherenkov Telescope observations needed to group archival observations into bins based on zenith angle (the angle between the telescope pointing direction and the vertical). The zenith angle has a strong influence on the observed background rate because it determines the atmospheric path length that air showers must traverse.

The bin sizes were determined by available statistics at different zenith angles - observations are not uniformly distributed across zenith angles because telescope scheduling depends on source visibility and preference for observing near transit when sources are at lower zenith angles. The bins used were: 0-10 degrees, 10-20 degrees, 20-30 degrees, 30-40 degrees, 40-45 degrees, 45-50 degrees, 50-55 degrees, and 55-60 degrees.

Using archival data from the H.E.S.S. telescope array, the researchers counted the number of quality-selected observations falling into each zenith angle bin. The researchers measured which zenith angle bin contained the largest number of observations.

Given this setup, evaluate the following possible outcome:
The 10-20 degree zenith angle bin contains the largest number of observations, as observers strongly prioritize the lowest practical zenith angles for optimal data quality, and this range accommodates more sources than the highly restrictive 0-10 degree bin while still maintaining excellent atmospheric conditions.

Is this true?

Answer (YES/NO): NO